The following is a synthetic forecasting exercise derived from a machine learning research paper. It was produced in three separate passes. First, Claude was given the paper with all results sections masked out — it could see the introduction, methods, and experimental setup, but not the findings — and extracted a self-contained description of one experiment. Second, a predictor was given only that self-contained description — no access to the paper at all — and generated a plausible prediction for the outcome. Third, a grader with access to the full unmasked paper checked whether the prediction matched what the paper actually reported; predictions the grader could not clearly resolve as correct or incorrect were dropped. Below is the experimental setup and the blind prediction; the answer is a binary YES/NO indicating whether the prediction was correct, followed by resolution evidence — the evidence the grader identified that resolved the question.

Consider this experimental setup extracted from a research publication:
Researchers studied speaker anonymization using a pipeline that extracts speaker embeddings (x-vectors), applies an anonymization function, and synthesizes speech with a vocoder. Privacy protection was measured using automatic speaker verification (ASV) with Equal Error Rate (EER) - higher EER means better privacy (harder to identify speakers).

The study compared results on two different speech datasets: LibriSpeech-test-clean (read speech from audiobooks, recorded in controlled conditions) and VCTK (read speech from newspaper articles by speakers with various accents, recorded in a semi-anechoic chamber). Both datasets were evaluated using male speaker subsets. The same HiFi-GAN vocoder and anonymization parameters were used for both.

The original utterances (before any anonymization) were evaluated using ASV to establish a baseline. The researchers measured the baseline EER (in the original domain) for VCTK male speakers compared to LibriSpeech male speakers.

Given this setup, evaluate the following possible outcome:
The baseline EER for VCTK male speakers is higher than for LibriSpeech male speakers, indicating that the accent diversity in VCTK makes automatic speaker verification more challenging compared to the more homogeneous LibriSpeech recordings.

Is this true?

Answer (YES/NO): NO